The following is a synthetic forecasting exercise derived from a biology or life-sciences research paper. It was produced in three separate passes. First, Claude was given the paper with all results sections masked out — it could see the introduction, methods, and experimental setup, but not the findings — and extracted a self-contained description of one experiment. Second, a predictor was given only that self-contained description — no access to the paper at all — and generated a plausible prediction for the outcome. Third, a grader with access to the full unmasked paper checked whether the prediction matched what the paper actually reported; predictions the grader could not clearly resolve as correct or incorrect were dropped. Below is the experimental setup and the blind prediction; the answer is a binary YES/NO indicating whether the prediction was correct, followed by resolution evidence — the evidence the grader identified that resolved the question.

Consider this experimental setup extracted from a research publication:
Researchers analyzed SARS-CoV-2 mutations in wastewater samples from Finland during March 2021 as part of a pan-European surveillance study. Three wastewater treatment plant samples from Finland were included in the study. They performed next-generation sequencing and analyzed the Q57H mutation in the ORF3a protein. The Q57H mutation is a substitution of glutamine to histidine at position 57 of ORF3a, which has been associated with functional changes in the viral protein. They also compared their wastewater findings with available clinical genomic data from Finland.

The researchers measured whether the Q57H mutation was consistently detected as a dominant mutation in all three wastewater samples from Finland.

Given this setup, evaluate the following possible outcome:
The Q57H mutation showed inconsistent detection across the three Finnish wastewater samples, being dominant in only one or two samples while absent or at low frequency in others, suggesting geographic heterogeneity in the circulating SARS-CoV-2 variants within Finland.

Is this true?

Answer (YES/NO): NO